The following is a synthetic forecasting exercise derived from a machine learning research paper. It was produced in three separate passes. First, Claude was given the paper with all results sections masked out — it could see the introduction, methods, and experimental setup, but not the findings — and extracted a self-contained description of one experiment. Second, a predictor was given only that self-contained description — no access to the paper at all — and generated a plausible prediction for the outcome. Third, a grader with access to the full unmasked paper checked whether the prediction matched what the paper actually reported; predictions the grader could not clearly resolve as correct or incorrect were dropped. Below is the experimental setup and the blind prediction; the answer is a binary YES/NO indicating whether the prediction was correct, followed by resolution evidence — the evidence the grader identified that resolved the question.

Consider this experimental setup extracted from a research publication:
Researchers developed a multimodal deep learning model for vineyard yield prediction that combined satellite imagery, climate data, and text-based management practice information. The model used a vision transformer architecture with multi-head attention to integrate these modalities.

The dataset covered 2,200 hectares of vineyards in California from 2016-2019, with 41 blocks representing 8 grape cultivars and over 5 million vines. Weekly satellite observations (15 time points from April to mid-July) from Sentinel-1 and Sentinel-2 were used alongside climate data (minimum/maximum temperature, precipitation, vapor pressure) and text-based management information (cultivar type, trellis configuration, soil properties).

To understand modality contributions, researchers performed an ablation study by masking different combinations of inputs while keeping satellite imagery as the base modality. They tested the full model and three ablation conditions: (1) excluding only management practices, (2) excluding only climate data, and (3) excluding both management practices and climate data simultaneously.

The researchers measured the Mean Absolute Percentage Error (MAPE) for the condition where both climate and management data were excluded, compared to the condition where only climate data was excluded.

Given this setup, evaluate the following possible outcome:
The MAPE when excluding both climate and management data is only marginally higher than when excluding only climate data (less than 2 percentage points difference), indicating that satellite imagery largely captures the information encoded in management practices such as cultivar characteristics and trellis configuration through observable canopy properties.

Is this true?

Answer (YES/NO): NO